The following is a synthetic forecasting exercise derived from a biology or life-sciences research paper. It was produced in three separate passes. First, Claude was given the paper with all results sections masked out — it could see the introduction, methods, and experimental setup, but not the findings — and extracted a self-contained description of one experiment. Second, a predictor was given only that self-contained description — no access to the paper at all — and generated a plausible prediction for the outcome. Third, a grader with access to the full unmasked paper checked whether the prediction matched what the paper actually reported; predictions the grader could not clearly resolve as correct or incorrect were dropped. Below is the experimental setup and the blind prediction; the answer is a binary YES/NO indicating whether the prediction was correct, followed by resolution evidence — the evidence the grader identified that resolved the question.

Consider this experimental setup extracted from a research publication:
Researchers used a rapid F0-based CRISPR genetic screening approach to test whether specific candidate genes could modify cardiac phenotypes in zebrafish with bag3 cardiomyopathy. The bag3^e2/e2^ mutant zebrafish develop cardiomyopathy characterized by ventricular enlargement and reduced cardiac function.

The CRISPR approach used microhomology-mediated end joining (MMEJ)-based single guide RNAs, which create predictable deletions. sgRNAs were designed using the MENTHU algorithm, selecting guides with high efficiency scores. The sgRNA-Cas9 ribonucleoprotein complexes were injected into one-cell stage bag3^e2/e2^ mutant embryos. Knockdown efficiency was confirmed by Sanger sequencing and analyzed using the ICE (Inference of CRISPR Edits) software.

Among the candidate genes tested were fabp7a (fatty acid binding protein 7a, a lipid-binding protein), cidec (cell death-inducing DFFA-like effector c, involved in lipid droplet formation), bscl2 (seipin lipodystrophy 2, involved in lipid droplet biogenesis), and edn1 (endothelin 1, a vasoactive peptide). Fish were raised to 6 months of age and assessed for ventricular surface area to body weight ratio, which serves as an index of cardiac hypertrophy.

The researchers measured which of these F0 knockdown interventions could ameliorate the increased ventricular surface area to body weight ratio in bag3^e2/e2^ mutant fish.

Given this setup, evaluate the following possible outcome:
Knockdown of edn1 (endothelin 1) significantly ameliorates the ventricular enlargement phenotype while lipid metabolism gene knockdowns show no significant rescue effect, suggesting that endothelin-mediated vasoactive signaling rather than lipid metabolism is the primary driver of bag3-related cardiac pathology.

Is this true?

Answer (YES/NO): NO